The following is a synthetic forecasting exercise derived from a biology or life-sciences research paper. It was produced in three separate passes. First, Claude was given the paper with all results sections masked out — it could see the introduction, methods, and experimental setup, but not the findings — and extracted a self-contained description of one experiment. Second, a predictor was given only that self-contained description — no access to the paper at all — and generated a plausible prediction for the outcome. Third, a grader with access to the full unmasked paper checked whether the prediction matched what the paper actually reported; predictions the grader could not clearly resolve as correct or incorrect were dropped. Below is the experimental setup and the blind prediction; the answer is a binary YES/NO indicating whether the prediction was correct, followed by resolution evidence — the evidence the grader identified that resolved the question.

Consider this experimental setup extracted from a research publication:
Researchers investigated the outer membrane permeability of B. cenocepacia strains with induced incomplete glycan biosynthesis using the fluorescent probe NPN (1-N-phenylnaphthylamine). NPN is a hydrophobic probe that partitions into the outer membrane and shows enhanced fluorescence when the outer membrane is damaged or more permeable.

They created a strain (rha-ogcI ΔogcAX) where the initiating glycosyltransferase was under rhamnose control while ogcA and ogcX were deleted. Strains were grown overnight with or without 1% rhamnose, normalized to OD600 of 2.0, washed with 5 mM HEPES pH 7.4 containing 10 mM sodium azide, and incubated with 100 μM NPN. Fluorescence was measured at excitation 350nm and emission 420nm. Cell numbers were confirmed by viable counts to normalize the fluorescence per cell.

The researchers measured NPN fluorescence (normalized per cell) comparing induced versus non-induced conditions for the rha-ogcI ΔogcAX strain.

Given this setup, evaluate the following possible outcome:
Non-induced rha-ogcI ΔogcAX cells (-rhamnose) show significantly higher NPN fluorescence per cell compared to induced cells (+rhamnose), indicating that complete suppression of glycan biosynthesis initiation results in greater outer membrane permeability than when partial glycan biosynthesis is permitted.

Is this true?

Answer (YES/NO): NO